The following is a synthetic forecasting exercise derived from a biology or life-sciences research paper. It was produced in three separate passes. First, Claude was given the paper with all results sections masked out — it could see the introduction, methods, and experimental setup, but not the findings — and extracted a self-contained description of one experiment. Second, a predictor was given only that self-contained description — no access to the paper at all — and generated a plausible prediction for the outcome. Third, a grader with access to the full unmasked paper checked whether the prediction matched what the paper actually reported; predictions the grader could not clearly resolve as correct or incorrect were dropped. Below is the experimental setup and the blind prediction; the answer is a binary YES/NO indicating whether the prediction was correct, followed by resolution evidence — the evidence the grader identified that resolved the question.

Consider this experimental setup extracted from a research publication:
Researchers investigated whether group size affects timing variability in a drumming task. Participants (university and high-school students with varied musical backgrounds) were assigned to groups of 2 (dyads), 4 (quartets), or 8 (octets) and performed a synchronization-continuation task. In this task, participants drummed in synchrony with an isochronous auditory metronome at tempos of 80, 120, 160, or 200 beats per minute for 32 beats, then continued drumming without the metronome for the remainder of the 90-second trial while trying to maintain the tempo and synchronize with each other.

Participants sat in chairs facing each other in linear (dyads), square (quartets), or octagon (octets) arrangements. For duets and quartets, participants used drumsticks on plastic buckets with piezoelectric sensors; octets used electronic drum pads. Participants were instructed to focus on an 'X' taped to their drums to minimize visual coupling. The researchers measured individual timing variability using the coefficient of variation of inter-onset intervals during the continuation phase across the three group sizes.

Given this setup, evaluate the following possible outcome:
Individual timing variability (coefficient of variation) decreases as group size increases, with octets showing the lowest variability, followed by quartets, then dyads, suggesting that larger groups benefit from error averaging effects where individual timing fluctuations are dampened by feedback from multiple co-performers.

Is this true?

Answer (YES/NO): NO